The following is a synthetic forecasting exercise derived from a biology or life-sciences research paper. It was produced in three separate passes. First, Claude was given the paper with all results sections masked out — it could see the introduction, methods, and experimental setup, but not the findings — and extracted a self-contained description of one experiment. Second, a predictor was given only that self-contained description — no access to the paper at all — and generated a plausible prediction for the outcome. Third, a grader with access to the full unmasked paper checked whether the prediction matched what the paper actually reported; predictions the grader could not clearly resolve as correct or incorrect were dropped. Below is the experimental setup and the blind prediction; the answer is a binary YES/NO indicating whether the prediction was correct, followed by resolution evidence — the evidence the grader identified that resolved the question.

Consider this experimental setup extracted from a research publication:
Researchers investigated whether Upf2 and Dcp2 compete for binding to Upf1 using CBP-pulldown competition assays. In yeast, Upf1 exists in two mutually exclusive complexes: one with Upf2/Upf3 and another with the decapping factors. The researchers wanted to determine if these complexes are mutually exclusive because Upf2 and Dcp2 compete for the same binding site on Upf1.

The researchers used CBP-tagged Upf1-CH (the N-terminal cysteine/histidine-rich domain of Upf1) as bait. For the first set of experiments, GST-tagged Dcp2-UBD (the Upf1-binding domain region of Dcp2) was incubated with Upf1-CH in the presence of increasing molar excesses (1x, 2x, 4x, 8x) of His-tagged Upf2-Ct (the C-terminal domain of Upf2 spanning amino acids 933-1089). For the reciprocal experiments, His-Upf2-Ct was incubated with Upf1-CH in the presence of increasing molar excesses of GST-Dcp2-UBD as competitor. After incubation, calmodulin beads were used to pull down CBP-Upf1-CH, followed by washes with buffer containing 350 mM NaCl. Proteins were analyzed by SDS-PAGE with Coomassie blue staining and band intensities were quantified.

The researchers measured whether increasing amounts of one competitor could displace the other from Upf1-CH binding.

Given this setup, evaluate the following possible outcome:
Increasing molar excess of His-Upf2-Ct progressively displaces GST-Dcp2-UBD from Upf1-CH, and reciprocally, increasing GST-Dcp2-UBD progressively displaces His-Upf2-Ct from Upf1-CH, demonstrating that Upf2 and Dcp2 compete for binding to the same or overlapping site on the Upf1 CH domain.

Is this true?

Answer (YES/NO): YES